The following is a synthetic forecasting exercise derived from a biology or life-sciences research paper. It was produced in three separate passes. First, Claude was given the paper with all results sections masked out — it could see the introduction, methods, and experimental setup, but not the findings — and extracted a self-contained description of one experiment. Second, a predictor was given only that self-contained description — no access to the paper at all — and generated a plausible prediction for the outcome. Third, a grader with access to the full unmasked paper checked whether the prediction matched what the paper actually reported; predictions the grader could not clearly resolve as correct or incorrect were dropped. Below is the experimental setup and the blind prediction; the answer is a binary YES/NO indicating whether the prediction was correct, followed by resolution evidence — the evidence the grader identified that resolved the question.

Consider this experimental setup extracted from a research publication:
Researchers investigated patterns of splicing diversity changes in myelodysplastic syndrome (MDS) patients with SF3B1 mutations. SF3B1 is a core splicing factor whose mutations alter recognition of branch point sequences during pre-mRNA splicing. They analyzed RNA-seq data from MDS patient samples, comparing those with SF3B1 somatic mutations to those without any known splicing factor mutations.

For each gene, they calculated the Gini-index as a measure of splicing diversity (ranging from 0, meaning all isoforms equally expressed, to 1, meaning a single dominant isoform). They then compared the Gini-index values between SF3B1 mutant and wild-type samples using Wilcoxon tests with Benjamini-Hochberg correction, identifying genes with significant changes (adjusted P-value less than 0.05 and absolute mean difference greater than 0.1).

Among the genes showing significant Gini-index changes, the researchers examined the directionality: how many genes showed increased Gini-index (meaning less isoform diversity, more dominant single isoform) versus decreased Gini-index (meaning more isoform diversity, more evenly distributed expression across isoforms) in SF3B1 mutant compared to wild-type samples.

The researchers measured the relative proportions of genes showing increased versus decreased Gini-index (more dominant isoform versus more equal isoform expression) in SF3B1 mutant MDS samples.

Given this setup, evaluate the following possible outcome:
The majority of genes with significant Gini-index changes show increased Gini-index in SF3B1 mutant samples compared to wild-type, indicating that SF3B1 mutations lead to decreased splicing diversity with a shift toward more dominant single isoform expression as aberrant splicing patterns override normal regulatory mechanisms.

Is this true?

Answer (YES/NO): NO